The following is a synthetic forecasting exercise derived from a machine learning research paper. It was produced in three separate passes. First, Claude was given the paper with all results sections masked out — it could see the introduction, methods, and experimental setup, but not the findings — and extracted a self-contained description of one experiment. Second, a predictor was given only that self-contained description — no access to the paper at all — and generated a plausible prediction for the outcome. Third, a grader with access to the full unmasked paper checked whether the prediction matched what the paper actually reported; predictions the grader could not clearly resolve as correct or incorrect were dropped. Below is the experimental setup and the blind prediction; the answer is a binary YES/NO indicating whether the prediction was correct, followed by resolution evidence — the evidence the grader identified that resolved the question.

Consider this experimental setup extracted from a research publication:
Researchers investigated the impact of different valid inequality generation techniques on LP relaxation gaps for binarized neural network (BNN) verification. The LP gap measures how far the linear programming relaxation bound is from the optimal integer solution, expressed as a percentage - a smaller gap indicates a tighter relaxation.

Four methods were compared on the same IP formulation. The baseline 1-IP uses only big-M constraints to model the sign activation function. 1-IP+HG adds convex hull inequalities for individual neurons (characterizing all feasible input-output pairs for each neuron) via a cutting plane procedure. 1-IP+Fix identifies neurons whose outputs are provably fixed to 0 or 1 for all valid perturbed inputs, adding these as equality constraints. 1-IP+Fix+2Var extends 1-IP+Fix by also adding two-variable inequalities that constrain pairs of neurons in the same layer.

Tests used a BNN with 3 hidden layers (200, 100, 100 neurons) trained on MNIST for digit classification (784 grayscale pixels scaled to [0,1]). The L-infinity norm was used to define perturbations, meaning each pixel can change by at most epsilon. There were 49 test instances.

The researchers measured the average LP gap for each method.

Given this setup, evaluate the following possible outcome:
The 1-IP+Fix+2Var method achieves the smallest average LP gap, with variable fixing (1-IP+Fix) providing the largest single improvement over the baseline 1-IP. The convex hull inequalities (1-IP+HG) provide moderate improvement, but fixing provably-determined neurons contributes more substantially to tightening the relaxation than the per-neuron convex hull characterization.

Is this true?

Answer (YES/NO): NO